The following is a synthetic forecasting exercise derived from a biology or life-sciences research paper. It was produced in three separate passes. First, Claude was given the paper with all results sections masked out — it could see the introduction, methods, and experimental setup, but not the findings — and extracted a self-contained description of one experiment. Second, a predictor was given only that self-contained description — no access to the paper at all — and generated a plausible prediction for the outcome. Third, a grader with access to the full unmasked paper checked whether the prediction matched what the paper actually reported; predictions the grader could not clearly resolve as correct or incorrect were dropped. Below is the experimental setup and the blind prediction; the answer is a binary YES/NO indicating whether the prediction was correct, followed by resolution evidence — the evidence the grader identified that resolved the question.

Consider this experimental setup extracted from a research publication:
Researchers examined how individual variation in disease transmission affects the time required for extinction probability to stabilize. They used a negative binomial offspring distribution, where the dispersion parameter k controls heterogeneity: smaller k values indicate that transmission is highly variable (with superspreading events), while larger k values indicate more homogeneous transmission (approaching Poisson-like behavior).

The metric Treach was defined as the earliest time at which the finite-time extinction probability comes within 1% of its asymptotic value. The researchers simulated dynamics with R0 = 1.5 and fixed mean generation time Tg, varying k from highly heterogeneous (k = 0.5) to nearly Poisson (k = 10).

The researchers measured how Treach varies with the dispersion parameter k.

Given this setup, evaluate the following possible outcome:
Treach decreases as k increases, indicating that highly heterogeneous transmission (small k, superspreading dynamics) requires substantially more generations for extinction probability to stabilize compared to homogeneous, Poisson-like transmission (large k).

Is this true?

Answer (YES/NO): NO